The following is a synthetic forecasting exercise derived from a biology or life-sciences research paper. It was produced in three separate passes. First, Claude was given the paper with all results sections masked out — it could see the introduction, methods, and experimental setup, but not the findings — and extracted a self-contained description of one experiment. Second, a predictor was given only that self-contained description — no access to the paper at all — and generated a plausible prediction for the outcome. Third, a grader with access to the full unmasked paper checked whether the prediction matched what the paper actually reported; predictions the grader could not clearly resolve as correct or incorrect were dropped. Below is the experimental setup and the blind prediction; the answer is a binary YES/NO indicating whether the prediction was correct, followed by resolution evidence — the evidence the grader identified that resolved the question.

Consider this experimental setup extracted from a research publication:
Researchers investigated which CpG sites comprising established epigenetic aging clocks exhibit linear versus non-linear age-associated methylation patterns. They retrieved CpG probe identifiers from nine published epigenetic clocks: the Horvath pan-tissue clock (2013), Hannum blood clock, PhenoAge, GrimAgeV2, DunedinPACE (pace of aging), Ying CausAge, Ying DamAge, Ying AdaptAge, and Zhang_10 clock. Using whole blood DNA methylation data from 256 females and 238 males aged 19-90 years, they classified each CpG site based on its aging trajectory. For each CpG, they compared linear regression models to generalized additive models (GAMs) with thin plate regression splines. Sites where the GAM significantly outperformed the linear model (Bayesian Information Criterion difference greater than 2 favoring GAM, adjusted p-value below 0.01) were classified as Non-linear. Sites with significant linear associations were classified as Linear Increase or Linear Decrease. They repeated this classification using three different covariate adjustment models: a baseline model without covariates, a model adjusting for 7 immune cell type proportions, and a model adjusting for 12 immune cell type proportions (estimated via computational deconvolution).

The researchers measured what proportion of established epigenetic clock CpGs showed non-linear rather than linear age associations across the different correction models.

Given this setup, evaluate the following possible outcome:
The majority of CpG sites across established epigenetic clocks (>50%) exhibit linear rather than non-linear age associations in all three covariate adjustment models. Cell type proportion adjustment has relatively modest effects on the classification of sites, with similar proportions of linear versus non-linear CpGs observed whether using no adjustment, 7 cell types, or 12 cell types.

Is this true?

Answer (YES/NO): NO